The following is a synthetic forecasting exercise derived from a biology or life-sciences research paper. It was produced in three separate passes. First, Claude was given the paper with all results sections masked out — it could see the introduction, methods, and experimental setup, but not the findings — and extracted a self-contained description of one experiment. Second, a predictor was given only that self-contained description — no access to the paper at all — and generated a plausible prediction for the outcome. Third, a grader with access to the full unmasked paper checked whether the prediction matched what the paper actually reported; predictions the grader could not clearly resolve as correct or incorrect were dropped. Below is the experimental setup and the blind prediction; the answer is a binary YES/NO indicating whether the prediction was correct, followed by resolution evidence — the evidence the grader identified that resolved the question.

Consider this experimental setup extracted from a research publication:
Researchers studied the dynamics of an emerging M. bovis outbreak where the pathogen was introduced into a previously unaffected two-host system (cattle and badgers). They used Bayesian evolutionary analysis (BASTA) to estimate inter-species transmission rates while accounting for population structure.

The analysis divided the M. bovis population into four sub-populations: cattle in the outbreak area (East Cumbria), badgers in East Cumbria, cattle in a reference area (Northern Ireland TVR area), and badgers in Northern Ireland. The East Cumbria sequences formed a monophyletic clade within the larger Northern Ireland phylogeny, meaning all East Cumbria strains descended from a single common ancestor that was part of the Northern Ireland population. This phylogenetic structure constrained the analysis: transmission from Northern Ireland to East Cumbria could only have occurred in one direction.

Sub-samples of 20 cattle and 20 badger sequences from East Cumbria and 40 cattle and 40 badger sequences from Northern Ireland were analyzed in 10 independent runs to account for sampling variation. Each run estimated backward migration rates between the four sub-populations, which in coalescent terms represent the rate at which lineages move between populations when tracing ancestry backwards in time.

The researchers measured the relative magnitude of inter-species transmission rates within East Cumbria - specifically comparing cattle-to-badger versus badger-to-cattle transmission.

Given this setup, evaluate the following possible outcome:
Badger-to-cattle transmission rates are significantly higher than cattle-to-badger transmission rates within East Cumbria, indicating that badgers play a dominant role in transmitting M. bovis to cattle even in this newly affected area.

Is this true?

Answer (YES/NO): NO